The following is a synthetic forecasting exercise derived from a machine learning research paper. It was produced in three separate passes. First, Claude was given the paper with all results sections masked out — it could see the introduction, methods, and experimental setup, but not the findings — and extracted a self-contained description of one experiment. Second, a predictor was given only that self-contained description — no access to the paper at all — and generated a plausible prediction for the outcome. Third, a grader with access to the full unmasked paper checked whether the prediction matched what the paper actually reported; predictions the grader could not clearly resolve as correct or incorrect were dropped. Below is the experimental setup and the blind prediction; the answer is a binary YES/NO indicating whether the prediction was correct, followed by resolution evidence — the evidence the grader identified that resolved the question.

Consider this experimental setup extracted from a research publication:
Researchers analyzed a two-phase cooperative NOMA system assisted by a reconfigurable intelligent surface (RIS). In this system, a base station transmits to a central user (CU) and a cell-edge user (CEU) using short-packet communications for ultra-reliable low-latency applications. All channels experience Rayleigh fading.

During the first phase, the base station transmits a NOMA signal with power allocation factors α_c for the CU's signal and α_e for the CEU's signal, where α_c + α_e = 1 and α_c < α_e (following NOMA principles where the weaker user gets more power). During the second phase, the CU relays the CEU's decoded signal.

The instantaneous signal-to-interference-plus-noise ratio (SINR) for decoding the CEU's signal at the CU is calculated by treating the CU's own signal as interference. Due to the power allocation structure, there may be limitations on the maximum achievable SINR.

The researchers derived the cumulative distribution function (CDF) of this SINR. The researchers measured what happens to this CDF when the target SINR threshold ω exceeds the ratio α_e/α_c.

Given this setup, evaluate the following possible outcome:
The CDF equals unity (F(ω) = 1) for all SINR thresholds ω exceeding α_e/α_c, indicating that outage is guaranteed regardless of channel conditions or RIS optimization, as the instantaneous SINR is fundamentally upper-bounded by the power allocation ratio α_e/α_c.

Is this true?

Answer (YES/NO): YES